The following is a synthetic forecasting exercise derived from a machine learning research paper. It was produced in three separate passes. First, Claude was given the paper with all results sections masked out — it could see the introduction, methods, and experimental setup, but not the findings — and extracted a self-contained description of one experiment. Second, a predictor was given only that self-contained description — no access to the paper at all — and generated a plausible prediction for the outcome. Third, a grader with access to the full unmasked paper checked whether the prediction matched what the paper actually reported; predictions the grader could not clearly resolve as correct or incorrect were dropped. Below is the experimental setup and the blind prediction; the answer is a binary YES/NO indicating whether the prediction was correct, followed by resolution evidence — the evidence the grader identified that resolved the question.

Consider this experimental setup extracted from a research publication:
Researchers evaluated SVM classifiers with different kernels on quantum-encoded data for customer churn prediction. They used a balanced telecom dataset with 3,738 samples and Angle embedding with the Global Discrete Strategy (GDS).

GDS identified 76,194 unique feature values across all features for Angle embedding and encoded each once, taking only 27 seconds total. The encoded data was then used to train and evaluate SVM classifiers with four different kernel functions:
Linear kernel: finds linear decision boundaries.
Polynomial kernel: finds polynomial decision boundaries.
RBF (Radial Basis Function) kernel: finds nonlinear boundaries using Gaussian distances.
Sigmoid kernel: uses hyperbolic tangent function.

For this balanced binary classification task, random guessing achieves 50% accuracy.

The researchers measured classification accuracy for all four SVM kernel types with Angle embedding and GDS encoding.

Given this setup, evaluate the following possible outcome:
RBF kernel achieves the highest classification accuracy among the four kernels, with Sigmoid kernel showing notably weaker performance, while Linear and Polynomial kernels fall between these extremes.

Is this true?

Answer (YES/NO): YES